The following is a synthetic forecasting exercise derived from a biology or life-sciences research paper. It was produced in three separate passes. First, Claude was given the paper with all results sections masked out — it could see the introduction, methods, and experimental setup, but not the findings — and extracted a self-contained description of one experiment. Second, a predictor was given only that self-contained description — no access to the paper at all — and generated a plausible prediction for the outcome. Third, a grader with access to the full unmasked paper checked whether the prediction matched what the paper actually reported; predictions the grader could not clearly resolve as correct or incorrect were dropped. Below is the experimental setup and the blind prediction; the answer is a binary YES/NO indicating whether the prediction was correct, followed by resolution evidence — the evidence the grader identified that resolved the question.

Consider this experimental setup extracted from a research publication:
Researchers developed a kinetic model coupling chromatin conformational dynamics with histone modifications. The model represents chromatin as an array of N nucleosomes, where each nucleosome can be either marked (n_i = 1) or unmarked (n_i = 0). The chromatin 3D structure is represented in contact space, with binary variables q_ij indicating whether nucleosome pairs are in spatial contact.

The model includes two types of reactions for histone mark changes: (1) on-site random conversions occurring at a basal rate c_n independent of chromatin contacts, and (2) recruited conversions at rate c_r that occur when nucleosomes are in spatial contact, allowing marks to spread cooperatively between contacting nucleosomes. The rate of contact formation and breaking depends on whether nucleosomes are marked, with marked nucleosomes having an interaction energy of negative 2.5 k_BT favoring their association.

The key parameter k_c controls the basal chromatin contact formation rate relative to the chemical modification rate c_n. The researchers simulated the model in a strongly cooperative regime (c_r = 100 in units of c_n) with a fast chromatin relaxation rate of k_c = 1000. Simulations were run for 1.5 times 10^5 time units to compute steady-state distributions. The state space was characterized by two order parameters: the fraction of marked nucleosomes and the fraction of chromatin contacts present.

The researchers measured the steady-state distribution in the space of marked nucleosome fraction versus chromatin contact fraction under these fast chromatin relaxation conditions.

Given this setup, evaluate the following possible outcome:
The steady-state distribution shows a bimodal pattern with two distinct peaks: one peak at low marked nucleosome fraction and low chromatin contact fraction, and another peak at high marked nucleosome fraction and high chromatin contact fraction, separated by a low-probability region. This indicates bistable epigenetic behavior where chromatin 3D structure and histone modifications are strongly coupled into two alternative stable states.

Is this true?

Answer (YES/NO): YES